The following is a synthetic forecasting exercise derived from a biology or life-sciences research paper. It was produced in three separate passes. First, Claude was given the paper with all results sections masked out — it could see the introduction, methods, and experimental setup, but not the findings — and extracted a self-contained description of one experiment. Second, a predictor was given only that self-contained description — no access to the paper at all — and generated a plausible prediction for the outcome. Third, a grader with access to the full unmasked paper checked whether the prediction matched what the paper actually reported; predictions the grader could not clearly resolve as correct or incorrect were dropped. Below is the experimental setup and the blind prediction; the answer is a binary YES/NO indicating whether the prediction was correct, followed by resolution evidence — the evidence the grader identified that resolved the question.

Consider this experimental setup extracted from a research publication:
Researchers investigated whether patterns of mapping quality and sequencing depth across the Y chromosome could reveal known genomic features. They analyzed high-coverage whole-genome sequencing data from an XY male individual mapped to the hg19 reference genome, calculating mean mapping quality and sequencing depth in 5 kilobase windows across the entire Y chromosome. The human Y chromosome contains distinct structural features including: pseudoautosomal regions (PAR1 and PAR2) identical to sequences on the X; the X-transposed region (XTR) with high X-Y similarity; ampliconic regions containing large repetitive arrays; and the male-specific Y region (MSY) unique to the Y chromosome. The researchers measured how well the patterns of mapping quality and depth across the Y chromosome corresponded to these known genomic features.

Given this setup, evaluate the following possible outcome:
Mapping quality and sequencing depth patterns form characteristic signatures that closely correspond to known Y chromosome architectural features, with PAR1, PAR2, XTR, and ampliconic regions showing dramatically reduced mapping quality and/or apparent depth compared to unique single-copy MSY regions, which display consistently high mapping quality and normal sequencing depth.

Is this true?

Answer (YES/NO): YES